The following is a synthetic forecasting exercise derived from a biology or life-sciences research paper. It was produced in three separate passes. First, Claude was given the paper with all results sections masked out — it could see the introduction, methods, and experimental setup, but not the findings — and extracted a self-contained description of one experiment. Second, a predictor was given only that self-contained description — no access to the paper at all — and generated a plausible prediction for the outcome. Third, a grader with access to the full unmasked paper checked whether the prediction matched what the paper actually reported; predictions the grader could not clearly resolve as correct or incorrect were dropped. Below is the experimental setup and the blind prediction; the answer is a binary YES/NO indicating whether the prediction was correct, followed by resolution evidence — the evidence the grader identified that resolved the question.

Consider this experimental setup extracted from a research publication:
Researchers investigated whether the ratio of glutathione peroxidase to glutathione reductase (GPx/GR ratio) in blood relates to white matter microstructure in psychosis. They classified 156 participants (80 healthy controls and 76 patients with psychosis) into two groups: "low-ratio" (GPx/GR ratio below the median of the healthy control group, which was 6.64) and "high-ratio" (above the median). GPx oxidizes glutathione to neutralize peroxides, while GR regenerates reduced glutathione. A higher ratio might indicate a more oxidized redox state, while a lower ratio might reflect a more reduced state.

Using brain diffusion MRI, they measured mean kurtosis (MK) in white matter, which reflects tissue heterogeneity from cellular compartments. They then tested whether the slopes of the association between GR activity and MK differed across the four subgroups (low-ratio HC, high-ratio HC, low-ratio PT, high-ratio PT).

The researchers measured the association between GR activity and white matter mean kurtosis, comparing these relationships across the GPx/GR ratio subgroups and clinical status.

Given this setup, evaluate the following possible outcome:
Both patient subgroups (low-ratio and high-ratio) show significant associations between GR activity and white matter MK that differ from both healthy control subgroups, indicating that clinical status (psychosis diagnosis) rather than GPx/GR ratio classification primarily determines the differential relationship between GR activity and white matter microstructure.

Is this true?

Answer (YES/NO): NO